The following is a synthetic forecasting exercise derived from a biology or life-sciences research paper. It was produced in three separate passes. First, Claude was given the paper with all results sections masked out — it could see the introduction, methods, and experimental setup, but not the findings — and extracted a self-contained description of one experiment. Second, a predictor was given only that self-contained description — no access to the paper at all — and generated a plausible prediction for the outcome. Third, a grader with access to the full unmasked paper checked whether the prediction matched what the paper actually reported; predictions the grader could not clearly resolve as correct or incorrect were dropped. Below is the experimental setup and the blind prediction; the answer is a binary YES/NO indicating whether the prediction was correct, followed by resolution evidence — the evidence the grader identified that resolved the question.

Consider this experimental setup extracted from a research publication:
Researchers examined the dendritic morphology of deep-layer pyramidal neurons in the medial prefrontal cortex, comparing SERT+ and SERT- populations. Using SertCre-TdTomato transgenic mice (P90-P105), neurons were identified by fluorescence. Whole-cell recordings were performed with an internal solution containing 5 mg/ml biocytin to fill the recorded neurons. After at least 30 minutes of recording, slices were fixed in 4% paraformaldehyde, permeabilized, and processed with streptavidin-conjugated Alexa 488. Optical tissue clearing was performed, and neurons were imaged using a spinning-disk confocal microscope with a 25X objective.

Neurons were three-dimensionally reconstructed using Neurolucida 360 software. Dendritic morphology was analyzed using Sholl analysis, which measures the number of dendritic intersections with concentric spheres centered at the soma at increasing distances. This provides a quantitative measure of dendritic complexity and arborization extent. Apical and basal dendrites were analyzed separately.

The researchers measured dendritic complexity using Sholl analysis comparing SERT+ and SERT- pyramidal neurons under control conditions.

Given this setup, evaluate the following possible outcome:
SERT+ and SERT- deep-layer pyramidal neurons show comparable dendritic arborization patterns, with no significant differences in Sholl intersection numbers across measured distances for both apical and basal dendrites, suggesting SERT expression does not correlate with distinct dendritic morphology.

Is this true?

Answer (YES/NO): NO